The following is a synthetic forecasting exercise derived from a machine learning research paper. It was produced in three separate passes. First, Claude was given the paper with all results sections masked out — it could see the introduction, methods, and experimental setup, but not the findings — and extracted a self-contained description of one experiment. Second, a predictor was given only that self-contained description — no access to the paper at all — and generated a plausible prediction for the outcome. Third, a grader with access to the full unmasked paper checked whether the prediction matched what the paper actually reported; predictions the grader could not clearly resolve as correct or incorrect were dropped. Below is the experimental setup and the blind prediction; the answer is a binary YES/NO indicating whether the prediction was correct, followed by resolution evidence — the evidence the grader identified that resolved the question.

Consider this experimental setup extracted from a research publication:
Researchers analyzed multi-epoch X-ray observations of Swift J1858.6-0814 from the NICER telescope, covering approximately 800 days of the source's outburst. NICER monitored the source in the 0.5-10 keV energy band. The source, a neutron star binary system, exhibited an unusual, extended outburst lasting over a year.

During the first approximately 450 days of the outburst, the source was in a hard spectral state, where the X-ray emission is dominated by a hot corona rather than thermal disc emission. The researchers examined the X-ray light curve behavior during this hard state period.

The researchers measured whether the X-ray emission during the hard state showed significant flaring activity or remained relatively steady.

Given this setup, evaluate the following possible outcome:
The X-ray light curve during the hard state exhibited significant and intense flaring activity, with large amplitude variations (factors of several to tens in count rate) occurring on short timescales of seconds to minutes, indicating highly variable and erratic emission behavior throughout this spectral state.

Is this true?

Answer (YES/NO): YES